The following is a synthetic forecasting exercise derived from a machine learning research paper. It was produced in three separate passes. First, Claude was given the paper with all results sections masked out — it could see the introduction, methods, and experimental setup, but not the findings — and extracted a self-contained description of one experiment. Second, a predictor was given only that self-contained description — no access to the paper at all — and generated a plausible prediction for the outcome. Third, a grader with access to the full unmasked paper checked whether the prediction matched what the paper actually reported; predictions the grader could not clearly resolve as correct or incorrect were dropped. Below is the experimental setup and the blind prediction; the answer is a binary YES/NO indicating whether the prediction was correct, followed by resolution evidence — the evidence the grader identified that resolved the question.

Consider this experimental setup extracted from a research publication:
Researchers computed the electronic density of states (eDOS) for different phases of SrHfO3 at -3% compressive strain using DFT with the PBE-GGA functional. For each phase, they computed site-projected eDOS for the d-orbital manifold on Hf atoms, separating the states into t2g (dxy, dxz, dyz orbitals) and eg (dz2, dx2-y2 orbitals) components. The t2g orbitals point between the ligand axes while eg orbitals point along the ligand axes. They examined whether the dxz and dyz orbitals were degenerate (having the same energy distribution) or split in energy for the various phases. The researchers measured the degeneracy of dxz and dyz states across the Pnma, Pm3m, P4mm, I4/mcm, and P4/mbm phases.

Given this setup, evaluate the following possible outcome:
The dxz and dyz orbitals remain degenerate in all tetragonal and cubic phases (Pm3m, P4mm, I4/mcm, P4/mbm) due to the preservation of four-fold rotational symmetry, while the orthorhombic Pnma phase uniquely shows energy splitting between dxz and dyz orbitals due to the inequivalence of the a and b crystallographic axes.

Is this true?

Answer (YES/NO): YES